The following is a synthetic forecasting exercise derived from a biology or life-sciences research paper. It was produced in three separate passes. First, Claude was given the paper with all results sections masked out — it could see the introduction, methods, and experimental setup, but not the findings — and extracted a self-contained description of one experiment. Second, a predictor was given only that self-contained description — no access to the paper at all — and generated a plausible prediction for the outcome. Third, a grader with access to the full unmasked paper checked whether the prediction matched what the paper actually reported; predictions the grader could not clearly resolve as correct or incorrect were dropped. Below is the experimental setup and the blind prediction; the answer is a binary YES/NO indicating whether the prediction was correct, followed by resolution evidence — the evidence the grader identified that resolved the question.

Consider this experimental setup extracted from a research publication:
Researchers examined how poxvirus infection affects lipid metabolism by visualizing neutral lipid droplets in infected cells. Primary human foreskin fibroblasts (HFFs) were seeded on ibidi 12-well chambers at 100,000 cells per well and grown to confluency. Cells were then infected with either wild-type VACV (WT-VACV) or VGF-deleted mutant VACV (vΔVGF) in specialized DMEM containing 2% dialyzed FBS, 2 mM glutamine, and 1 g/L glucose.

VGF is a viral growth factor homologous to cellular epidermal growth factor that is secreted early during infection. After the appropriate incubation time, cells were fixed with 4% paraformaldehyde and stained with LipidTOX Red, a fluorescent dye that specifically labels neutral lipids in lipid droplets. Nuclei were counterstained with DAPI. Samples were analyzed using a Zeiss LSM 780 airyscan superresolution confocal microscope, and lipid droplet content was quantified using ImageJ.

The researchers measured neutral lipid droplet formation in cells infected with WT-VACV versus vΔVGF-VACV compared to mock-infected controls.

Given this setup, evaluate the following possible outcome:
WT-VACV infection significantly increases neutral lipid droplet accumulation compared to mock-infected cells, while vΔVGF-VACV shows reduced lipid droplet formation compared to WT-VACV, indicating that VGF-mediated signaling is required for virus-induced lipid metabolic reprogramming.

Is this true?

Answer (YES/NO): YES